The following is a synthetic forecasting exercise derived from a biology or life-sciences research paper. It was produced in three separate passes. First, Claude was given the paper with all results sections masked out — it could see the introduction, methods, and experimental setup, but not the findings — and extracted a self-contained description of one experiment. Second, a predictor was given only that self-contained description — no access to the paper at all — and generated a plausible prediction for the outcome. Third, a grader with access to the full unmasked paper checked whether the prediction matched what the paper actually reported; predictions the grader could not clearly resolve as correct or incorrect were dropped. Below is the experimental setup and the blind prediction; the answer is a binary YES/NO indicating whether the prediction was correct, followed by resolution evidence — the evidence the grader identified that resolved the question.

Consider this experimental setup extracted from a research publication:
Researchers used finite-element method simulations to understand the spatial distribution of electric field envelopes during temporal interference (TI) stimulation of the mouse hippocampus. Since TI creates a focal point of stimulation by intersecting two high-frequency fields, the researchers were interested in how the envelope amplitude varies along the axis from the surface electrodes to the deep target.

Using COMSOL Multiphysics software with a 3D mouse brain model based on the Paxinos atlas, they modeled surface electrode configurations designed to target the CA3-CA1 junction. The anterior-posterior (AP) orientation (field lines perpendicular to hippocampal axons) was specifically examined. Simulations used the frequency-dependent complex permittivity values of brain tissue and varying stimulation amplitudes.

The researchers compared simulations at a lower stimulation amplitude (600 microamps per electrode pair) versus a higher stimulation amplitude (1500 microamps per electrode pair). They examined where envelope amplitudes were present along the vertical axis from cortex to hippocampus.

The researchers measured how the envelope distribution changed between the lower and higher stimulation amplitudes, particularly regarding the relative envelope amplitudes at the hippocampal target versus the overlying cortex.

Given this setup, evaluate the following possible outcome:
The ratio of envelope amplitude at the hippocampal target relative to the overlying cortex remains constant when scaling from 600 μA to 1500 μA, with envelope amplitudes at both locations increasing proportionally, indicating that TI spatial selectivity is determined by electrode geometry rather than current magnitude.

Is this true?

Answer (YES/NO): NO